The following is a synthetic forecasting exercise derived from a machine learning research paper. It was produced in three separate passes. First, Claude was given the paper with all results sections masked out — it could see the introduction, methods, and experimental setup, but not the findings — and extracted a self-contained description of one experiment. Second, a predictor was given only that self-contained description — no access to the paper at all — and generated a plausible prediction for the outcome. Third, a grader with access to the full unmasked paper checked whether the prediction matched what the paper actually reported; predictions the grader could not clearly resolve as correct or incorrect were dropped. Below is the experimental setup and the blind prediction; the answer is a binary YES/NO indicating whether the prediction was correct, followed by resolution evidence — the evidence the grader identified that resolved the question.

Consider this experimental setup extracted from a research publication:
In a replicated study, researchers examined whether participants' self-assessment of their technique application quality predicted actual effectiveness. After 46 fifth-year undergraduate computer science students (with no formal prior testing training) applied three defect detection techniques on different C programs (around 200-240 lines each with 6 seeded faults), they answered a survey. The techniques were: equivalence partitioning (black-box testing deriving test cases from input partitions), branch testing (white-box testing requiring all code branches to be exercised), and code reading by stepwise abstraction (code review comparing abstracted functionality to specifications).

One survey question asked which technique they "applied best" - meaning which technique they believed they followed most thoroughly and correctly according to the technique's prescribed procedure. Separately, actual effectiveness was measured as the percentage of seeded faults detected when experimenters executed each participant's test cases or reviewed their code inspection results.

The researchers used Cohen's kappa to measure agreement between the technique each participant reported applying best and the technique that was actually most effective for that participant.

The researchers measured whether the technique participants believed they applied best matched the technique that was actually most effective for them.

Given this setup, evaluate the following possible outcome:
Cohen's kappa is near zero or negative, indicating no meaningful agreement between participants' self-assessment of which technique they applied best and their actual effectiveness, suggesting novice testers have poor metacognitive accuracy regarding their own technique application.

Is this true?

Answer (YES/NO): NO